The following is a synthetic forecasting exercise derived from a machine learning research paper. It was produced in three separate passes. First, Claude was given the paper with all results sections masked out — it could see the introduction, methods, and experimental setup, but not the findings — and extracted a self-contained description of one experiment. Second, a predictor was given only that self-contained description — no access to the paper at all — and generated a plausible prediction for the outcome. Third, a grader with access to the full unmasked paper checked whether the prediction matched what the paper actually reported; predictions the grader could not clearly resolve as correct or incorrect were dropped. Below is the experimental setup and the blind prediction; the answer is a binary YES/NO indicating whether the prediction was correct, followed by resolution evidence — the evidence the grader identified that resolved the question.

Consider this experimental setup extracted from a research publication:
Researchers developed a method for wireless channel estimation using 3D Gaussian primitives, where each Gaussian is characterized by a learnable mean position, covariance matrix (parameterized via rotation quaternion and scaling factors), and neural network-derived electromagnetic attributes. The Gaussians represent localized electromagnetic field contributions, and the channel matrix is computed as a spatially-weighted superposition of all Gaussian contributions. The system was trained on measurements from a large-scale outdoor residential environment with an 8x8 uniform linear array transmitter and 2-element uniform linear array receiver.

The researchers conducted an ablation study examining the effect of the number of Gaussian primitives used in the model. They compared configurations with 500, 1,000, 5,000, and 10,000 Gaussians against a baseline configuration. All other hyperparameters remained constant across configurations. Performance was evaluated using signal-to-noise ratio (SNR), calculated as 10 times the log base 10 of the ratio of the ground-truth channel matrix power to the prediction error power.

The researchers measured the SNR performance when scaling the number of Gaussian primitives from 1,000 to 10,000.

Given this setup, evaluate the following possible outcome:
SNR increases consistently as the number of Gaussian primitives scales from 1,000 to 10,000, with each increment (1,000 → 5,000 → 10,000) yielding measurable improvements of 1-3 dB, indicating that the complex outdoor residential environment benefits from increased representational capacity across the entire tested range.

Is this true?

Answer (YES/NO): NO